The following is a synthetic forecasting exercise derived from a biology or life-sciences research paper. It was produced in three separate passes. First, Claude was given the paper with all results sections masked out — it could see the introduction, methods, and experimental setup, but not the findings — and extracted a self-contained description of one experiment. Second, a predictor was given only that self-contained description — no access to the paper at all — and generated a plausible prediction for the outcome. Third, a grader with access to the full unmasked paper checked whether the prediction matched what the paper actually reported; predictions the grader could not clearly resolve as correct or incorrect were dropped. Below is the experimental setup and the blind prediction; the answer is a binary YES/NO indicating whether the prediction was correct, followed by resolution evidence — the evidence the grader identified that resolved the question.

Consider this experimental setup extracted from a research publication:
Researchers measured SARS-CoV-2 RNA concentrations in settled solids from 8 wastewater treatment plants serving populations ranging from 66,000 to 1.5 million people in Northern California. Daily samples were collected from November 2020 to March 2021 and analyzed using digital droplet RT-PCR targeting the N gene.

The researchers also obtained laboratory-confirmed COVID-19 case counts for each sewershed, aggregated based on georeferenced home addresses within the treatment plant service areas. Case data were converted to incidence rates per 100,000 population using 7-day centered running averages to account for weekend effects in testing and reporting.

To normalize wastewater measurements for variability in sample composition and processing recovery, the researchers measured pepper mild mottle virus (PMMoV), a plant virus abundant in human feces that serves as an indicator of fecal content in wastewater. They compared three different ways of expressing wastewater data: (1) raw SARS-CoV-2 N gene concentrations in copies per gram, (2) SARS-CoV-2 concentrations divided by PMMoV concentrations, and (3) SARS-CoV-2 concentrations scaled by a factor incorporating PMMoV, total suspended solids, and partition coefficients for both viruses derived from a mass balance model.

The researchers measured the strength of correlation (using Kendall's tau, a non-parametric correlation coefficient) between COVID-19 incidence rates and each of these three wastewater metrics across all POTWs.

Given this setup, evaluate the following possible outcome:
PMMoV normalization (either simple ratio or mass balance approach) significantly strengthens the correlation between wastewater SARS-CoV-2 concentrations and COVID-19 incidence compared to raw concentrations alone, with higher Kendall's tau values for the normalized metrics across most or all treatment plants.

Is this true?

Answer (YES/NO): NO